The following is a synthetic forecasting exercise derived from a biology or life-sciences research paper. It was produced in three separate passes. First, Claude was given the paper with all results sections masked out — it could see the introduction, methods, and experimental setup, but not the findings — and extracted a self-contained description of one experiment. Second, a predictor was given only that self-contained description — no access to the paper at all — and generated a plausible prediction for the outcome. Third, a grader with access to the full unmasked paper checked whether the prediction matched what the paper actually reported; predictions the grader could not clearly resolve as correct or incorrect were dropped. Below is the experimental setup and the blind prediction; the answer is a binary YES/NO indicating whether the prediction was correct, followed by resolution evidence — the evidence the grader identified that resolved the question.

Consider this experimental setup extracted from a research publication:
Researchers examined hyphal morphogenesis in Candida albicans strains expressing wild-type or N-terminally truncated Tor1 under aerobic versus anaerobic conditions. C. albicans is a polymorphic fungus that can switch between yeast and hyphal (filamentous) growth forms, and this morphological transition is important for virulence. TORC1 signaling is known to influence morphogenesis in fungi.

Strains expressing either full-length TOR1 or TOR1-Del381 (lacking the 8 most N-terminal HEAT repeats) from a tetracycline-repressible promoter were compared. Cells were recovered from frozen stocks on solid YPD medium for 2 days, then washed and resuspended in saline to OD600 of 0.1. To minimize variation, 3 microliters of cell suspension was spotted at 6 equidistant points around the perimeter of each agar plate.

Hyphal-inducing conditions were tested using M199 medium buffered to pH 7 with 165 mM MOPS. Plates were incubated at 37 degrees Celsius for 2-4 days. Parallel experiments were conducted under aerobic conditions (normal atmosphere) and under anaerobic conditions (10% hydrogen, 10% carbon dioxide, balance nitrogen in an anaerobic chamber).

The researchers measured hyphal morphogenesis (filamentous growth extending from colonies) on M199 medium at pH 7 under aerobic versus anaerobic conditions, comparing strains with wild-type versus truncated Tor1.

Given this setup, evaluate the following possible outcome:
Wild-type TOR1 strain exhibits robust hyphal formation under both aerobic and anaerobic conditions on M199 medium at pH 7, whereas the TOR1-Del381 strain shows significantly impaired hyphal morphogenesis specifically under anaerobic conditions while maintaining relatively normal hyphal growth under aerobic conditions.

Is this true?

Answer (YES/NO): NO